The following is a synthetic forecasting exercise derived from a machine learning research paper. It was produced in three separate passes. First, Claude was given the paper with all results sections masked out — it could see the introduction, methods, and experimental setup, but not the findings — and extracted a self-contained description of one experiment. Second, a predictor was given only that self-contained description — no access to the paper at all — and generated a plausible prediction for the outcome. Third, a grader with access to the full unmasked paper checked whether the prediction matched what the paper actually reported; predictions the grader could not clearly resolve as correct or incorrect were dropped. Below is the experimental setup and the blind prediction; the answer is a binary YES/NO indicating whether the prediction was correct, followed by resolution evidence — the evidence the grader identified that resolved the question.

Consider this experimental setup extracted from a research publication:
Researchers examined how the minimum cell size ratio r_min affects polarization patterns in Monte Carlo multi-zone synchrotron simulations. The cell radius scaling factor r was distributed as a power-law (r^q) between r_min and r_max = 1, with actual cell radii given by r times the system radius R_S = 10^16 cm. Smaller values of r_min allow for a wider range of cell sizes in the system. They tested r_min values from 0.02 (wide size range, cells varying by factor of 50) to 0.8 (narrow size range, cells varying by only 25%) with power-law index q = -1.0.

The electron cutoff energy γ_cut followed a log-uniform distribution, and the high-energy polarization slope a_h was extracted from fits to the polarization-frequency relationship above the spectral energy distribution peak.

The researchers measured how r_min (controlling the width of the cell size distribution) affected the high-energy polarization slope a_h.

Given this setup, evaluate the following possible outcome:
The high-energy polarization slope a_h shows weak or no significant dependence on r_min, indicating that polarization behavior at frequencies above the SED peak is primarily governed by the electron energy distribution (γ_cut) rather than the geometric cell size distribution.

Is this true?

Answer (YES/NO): YES